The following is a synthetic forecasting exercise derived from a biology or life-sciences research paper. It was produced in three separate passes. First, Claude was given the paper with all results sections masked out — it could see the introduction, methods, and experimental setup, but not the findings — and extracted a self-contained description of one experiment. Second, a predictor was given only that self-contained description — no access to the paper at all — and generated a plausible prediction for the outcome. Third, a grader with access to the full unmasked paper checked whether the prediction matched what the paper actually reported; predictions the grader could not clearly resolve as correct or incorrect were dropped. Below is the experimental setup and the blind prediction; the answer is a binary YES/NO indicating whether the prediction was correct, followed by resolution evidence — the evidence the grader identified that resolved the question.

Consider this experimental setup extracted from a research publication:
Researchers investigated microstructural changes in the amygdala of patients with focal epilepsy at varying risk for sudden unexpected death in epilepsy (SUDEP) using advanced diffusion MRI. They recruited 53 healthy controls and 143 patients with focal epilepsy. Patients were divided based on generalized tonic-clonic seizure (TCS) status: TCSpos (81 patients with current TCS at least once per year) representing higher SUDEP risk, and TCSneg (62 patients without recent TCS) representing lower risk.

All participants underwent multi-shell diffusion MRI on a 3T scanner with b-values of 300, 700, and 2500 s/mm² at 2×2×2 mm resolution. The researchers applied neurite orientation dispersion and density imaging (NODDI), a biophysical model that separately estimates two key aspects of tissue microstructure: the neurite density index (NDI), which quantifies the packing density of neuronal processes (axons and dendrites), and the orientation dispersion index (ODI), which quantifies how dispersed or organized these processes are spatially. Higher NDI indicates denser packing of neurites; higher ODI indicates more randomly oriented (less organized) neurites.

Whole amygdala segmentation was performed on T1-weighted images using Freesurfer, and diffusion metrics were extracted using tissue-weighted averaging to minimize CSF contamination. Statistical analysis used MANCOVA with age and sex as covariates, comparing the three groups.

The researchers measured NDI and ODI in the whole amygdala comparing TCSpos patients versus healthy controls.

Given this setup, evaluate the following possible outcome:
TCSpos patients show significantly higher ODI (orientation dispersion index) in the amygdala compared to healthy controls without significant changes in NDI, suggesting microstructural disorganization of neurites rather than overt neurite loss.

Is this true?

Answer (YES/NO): NO